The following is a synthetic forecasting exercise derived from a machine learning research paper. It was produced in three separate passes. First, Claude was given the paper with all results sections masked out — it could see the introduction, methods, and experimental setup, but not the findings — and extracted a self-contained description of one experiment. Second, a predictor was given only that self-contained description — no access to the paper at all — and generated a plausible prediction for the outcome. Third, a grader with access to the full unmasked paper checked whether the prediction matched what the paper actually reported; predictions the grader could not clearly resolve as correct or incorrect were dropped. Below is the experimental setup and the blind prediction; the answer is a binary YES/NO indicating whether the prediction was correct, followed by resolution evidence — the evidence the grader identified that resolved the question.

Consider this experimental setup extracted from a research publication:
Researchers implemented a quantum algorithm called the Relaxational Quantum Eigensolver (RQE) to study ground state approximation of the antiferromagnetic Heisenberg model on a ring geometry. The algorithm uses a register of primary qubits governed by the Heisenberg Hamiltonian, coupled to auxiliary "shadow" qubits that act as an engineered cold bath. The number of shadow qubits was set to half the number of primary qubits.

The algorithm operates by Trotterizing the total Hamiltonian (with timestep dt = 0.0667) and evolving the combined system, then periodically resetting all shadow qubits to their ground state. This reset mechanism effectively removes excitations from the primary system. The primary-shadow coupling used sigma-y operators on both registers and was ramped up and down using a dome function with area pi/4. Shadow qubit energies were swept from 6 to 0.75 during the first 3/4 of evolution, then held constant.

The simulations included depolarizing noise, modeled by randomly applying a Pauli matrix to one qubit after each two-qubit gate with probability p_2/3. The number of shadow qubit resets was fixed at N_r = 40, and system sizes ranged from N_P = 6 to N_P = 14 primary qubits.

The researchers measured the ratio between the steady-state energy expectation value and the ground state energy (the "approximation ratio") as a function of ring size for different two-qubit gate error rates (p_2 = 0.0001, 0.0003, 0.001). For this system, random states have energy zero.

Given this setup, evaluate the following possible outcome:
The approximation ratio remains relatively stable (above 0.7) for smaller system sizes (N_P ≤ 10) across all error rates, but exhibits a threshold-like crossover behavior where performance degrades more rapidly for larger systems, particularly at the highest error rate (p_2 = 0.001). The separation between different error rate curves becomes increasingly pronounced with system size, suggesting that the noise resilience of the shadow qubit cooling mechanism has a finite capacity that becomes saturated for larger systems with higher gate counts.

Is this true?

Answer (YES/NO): NO